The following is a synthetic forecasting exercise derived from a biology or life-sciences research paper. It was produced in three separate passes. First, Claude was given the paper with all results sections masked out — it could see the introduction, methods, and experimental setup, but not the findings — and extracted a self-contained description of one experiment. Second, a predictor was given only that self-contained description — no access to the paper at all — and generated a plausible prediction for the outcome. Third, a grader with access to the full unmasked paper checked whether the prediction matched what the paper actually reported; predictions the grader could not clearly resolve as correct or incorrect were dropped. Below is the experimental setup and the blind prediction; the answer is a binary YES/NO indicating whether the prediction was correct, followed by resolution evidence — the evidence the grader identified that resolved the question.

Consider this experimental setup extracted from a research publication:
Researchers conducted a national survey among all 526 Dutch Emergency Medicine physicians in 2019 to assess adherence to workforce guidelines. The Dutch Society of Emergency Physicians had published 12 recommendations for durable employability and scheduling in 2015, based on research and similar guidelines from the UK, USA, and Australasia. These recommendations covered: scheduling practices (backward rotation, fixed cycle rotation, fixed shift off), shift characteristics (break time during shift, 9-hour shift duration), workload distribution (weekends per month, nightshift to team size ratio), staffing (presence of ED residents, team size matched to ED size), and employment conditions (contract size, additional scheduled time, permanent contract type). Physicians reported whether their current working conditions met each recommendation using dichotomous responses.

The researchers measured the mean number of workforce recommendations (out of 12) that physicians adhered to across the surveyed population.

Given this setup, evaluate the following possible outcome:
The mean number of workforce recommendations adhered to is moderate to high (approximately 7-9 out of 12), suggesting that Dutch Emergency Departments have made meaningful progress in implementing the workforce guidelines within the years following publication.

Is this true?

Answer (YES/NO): NO